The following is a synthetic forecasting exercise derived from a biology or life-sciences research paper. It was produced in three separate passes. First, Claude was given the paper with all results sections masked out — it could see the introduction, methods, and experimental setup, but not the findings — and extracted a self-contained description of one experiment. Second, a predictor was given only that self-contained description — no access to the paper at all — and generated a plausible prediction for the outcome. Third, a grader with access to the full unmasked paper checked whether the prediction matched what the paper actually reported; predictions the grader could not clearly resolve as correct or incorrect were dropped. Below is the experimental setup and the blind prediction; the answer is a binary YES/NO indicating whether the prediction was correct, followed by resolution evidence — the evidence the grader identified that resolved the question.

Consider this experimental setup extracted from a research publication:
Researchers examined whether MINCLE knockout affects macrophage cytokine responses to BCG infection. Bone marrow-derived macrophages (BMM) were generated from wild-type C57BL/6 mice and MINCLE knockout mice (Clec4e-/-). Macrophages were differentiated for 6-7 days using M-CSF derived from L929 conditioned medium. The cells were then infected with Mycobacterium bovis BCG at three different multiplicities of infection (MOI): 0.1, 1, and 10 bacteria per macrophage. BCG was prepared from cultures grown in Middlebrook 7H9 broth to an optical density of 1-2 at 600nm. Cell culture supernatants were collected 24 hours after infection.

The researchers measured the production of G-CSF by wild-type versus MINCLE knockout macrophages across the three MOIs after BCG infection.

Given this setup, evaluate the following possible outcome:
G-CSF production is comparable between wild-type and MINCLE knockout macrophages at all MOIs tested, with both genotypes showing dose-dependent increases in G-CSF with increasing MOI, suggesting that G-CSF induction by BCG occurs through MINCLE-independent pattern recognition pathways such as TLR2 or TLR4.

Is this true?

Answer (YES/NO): NO